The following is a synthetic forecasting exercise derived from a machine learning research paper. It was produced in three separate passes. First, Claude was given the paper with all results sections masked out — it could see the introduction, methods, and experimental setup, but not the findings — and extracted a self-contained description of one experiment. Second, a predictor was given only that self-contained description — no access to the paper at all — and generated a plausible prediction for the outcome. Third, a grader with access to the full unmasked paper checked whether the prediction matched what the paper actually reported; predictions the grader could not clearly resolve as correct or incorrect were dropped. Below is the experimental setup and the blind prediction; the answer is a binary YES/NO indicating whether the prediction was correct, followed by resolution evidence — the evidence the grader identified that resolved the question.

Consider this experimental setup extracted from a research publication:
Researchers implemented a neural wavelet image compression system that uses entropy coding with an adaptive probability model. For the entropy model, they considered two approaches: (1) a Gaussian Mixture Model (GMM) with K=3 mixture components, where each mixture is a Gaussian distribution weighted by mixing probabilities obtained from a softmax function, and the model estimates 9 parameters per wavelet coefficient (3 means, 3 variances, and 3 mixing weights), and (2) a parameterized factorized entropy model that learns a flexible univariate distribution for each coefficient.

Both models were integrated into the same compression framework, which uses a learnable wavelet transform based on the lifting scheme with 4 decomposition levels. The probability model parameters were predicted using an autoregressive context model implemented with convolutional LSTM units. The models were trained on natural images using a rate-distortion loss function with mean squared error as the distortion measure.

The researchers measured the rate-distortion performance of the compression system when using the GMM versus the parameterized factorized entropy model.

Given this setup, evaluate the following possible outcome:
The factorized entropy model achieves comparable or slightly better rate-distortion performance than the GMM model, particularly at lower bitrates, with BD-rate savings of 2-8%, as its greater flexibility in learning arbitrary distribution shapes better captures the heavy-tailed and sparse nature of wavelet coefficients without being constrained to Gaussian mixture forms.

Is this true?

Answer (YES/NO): NO